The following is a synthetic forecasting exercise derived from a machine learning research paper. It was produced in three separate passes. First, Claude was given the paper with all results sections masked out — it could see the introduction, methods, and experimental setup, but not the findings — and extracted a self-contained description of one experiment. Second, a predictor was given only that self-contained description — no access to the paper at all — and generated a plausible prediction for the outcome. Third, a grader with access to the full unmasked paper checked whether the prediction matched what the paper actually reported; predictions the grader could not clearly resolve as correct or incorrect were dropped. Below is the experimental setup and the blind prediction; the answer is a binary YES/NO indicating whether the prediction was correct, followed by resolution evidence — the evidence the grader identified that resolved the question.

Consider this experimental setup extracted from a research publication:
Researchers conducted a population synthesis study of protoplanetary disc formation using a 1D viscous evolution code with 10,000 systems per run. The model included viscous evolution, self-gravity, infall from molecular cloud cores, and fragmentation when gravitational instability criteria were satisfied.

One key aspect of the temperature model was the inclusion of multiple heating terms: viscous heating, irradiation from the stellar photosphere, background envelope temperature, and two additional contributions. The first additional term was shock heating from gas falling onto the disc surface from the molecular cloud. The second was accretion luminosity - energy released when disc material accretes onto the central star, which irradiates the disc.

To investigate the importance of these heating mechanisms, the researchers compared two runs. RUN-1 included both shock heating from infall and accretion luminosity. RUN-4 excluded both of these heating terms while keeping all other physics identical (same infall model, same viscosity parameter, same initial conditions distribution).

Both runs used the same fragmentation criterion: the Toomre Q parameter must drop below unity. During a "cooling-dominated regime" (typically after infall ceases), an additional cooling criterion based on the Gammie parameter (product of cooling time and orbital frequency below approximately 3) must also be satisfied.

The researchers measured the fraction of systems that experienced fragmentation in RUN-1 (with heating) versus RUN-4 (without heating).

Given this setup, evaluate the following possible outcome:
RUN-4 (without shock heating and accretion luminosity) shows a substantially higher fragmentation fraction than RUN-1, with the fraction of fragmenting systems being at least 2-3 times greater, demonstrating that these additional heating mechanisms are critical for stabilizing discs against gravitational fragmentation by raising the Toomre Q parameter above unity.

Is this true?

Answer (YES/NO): NO